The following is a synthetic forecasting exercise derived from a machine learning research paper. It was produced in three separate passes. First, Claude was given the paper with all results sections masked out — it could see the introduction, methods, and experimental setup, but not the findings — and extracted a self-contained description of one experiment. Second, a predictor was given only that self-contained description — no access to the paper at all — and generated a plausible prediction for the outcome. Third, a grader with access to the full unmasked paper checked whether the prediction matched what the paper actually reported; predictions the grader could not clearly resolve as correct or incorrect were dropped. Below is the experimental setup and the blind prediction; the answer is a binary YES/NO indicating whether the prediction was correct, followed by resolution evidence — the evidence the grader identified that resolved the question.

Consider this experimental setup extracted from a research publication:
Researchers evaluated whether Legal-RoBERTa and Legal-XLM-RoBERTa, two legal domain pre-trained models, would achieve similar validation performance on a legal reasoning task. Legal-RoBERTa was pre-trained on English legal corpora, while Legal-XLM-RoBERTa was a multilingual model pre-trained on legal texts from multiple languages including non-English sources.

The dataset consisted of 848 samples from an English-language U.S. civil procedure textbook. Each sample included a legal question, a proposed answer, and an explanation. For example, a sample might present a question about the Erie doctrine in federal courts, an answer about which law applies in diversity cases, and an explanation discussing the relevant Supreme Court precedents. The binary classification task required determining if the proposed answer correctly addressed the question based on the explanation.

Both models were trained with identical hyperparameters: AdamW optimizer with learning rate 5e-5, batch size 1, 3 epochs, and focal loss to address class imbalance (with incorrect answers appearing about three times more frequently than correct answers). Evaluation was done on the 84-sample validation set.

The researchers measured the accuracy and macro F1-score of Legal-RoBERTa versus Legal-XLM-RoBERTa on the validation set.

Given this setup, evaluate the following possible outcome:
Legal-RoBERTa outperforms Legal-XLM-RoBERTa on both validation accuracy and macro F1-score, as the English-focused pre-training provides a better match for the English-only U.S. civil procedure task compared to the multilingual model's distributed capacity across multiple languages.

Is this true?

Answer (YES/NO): YES